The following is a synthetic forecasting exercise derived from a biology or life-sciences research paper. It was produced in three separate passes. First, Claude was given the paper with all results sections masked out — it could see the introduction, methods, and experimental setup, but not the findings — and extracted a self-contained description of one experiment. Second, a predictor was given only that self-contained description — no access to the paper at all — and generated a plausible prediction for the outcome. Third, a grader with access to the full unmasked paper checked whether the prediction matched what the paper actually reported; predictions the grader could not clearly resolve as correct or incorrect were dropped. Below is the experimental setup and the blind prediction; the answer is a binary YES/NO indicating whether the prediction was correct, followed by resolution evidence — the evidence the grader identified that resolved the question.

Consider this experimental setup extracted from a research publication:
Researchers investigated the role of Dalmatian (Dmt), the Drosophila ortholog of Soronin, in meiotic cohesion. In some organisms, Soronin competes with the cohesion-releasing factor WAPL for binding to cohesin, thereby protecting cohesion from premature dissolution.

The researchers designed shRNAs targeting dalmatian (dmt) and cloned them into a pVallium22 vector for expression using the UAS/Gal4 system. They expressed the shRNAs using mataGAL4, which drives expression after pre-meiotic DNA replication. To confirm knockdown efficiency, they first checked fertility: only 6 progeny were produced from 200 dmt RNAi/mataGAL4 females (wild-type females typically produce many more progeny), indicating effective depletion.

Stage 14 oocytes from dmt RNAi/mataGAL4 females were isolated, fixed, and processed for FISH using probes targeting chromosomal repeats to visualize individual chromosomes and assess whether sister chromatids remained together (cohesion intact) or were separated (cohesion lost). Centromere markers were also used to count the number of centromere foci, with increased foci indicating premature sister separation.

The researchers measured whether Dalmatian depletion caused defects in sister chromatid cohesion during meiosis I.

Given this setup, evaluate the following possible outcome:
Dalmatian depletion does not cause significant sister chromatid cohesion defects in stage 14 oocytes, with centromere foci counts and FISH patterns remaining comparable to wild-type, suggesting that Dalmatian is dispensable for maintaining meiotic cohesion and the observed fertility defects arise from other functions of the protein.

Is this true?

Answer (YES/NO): NO